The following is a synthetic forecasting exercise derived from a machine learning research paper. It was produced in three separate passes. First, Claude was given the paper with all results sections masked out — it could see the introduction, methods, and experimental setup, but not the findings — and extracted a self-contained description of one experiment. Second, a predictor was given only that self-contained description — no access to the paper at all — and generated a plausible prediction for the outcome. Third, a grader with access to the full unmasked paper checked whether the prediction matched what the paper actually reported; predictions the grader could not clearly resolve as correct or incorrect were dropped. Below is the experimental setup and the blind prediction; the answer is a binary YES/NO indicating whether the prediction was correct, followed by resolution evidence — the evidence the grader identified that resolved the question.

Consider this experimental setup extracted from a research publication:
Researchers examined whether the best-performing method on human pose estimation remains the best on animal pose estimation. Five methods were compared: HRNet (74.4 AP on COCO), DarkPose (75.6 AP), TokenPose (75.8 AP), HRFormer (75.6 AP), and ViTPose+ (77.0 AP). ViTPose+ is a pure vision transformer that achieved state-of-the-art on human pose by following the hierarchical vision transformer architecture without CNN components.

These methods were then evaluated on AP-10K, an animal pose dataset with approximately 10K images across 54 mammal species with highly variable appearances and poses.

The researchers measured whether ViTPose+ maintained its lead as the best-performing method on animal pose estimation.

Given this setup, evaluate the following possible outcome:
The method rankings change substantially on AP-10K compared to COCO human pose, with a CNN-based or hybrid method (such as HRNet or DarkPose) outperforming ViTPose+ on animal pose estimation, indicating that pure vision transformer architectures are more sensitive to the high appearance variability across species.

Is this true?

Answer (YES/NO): YES